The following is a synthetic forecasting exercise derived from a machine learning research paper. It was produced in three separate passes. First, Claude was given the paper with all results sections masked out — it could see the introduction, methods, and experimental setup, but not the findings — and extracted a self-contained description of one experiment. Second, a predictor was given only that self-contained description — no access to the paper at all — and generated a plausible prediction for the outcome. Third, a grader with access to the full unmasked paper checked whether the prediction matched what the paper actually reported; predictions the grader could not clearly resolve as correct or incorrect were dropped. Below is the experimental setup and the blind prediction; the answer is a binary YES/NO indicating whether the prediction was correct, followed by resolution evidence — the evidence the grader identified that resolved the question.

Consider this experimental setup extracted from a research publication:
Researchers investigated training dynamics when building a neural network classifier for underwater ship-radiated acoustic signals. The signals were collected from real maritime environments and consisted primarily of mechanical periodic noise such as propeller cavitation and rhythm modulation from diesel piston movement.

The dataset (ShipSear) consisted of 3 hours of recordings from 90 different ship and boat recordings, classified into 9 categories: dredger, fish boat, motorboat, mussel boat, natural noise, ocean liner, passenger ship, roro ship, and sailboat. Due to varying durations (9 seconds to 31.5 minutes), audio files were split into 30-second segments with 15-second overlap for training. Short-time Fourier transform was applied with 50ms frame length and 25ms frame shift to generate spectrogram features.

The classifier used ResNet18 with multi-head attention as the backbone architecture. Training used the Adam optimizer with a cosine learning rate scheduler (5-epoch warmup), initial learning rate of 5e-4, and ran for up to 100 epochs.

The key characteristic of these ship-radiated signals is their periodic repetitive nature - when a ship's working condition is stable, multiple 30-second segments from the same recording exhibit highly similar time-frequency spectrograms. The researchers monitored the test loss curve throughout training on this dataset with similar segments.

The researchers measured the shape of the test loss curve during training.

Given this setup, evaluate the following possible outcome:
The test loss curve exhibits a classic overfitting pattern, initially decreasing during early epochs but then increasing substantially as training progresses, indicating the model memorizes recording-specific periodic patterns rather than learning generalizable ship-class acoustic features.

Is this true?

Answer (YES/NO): NO